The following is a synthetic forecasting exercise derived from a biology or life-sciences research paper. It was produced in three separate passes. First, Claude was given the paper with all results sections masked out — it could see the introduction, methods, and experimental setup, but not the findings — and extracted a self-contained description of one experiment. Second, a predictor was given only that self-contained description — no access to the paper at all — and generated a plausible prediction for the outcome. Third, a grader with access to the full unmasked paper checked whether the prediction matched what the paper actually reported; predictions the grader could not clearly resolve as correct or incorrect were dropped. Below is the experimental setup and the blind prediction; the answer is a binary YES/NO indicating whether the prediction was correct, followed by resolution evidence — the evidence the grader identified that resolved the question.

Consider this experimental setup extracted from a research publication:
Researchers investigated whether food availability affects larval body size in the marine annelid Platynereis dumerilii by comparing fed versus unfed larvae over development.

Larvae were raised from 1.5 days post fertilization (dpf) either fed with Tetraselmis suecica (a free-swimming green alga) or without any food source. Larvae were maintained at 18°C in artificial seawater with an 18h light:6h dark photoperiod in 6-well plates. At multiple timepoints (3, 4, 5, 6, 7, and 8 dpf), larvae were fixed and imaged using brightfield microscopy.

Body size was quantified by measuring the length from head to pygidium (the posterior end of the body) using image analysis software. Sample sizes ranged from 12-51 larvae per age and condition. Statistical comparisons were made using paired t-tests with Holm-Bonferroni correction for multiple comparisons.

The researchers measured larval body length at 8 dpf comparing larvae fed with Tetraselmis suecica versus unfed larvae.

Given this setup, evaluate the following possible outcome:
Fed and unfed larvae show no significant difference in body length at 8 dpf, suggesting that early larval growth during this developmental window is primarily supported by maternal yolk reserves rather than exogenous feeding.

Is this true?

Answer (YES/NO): NO